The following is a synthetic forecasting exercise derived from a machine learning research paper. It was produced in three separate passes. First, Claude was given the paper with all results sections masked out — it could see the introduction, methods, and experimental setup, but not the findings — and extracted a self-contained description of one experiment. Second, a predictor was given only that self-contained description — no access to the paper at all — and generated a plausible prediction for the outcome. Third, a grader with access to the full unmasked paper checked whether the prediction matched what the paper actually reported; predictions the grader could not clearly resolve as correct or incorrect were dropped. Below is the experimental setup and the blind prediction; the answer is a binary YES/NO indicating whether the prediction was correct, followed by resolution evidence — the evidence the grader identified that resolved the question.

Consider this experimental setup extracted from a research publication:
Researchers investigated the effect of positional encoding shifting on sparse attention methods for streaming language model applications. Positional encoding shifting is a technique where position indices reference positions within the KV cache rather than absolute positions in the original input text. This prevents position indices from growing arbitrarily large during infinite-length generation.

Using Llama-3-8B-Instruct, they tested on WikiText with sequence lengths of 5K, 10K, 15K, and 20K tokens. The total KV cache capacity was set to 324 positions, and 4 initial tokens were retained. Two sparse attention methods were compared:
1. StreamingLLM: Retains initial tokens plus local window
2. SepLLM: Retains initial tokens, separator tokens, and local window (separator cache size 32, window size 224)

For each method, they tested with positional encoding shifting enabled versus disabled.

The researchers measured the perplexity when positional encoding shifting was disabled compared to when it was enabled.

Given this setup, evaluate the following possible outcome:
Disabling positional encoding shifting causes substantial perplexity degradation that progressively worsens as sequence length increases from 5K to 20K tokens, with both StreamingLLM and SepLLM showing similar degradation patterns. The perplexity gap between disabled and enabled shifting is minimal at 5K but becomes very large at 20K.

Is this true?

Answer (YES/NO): NO